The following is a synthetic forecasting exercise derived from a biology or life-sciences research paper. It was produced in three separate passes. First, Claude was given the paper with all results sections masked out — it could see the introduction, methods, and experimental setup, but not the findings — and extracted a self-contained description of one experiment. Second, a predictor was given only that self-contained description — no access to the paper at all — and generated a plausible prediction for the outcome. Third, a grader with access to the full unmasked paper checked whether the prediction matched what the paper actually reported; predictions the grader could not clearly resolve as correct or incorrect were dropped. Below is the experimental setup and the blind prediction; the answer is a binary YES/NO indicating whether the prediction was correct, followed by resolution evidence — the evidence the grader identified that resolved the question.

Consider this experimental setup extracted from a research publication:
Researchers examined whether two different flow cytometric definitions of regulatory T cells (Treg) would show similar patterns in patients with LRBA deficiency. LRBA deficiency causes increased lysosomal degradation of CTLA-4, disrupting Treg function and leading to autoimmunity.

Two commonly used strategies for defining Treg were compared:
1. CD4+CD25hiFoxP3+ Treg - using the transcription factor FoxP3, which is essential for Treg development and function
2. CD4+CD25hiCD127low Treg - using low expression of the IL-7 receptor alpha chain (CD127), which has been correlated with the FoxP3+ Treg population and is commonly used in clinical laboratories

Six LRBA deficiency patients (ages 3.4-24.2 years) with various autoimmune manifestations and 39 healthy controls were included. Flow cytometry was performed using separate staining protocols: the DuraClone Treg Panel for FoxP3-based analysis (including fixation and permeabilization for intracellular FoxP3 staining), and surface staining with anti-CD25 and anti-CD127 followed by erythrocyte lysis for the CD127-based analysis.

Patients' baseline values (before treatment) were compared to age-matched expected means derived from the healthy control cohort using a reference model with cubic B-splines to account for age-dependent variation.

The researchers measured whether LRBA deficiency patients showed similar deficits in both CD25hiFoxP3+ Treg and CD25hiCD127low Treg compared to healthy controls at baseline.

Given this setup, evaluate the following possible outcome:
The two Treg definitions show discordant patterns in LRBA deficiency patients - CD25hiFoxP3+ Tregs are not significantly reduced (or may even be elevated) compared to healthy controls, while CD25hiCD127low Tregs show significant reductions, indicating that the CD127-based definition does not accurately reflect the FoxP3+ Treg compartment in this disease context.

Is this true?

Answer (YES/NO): YES